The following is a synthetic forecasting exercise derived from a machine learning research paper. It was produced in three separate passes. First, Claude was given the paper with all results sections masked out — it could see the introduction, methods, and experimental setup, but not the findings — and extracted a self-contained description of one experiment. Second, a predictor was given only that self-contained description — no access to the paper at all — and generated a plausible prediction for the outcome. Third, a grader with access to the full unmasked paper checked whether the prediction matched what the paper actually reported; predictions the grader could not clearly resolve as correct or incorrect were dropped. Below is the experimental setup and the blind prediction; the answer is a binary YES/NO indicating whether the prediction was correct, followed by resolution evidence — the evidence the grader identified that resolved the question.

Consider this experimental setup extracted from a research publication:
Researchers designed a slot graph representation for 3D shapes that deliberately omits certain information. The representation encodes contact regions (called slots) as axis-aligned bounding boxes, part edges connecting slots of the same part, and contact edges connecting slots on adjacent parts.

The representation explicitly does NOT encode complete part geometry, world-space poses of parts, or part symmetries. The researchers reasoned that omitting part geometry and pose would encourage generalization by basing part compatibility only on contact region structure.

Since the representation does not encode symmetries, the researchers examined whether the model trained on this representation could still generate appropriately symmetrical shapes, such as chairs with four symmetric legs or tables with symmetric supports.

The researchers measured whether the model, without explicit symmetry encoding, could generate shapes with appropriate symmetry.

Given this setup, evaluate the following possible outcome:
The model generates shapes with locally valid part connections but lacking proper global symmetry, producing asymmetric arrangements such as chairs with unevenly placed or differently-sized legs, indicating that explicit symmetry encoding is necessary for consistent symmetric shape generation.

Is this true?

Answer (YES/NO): NO